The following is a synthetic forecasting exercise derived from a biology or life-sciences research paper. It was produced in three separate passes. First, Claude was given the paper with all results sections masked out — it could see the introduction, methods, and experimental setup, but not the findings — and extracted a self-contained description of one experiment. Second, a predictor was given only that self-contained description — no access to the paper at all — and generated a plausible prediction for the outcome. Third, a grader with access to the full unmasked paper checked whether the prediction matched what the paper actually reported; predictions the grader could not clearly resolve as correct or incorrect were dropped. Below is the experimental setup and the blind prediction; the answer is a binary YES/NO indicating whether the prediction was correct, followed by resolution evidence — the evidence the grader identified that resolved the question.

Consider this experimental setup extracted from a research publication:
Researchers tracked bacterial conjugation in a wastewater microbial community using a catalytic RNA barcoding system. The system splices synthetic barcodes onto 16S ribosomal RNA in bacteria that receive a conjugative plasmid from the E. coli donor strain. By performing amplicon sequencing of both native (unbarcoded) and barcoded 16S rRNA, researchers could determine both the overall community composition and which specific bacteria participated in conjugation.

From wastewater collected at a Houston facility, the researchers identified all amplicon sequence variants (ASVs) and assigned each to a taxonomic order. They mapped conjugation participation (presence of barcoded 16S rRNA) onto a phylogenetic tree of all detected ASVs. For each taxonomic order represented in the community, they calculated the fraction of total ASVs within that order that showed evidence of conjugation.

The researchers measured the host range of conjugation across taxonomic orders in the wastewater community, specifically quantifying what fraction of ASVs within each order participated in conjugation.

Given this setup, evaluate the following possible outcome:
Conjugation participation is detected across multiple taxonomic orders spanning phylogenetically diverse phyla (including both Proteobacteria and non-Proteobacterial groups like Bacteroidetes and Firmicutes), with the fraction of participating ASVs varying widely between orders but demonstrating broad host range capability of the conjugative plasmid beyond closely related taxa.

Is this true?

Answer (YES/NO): NO